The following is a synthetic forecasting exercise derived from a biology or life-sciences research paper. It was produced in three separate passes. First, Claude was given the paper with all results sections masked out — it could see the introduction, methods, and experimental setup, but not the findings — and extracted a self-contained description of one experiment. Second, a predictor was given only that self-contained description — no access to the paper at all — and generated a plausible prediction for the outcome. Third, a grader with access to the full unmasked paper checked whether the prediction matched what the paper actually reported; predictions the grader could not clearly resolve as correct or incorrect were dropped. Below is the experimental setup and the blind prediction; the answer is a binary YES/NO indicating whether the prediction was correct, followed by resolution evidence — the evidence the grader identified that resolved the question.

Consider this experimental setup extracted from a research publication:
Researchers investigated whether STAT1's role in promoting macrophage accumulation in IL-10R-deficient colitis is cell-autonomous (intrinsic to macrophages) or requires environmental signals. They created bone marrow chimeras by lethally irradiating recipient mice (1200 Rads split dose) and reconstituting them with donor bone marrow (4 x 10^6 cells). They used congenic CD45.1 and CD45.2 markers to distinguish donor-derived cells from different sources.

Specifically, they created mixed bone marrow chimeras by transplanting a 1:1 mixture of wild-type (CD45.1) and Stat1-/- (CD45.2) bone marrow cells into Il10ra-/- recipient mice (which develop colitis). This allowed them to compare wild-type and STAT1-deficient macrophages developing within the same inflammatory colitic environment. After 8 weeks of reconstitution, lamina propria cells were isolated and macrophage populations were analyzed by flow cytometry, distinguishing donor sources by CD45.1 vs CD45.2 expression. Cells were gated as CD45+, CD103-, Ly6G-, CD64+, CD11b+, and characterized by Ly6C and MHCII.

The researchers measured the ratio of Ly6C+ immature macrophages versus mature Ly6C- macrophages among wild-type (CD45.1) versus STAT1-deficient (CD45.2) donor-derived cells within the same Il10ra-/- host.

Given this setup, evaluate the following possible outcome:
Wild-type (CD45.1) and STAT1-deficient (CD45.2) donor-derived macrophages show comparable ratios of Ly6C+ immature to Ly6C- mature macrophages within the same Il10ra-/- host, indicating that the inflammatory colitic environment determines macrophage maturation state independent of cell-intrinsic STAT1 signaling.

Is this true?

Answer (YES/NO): NO